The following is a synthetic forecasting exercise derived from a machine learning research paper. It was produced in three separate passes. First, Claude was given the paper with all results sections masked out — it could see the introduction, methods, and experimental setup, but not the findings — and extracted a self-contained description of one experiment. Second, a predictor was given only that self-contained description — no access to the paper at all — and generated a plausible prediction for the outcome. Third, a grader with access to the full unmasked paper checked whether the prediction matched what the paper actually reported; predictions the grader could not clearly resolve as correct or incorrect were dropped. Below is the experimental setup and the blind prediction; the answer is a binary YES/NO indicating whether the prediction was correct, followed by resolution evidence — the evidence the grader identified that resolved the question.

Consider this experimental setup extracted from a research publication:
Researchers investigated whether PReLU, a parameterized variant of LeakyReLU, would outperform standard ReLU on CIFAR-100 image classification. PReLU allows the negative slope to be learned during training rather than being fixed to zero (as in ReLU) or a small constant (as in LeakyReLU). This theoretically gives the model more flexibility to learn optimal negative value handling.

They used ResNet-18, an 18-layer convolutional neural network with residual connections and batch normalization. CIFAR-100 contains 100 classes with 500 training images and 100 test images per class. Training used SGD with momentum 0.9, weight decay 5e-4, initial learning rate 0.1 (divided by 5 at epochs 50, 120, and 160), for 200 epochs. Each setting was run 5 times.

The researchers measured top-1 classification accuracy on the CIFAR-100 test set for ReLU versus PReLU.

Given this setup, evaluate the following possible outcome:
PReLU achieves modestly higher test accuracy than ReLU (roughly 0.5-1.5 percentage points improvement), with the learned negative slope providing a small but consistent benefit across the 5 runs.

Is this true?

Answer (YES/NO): NO